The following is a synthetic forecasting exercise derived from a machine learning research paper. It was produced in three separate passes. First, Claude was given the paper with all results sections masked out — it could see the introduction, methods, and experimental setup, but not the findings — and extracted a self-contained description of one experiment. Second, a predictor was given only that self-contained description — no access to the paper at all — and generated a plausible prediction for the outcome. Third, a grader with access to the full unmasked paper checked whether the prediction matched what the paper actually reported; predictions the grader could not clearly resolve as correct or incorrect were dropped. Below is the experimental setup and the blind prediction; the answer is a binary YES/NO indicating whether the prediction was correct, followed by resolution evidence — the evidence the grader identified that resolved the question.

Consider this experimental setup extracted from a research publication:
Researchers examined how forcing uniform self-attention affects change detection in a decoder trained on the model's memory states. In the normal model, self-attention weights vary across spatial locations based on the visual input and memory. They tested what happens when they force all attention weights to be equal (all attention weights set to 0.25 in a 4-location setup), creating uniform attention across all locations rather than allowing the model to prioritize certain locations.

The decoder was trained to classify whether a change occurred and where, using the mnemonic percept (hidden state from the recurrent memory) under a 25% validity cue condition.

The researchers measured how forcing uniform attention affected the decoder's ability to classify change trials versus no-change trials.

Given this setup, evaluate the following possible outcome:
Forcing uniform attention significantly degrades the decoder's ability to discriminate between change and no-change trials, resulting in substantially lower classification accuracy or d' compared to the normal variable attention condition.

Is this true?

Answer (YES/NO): NO